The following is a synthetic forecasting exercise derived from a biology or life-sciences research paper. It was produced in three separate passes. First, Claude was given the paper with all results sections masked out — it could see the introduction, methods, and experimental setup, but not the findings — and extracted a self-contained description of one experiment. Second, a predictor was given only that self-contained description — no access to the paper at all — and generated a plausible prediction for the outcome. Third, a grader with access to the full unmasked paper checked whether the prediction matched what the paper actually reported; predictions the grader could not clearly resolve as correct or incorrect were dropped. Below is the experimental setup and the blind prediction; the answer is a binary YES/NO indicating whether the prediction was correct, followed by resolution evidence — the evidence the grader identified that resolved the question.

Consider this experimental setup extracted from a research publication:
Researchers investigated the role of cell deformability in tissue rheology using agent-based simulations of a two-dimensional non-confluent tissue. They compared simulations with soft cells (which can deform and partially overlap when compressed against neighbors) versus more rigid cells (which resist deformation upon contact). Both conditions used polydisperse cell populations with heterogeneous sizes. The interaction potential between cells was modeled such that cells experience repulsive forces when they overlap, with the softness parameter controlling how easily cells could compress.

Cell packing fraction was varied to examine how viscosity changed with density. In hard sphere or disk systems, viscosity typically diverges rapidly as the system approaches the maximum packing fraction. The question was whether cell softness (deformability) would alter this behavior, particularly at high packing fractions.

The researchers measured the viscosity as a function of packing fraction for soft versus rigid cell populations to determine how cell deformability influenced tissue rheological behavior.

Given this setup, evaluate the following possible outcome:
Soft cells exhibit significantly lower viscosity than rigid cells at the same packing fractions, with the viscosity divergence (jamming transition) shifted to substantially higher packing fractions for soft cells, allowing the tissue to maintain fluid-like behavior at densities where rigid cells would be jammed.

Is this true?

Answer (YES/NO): NO